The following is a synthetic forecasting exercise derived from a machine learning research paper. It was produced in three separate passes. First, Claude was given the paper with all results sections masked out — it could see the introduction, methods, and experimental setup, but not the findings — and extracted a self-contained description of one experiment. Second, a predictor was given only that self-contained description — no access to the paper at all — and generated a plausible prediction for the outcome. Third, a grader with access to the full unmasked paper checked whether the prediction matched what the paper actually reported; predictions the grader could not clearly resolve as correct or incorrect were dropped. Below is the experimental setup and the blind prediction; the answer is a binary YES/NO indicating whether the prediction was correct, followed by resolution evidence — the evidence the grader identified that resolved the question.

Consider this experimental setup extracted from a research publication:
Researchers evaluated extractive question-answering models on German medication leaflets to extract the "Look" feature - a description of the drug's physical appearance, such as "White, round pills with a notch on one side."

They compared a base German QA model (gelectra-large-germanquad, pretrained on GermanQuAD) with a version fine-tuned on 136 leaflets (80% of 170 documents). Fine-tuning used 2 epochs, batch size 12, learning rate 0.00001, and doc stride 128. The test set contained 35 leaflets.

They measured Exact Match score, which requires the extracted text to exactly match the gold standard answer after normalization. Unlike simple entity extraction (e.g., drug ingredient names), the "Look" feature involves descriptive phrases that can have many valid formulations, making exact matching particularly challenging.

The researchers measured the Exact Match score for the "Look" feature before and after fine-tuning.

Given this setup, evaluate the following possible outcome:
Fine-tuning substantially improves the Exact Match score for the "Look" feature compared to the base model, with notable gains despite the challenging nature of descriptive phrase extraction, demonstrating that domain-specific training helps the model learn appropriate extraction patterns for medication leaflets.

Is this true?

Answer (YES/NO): NO